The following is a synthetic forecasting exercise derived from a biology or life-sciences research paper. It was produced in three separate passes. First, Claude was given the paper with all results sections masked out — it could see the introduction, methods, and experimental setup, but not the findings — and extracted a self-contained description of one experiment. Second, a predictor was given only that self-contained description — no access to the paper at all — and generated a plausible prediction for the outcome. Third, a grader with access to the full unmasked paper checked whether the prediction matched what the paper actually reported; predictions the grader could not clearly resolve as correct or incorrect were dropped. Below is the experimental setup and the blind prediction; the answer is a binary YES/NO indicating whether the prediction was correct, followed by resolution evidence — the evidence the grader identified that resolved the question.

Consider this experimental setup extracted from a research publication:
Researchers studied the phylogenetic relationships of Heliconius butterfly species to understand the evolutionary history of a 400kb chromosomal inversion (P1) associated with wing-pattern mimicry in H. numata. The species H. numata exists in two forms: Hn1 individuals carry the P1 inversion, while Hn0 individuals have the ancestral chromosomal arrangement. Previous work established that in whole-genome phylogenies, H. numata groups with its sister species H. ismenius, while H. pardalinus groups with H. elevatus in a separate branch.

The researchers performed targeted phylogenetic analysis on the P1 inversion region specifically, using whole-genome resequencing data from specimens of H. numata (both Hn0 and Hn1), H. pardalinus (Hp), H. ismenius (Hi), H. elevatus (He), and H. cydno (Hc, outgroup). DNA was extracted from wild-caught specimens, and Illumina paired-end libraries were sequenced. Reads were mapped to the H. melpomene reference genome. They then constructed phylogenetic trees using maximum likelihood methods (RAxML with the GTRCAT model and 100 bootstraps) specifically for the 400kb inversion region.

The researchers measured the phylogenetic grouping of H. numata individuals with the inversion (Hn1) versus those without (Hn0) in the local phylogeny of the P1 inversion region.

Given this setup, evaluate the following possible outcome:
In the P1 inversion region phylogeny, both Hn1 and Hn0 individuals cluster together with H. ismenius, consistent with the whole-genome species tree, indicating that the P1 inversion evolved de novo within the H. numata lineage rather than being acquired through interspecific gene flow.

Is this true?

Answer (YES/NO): NO